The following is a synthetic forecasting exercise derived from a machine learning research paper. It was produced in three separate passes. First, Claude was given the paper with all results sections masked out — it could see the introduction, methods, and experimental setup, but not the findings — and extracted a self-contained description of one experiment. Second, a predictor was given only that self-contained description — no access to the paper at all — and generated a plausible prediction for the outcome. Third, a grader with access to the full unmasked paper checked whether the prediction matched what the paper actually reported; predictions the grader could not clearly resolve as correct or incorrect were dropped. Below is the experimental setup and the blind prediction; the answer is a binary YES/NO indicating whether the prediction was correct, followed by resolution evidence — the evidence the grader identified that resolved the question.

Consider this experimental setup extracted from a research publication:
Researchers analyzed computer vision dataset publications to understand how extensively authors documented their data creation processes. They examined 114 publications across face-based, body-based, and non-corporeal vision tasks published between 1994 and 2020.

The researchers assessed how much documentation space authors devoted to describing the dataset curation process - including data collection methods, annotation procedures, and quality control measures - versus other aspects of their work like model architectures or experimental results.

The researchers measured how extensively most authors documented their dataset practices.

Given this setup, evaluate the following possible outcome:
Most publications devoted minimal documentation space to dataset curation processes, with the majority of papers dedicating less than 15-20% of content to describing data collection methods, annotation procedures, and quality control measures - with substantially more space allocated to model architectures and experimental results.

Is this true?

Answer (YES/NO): NO